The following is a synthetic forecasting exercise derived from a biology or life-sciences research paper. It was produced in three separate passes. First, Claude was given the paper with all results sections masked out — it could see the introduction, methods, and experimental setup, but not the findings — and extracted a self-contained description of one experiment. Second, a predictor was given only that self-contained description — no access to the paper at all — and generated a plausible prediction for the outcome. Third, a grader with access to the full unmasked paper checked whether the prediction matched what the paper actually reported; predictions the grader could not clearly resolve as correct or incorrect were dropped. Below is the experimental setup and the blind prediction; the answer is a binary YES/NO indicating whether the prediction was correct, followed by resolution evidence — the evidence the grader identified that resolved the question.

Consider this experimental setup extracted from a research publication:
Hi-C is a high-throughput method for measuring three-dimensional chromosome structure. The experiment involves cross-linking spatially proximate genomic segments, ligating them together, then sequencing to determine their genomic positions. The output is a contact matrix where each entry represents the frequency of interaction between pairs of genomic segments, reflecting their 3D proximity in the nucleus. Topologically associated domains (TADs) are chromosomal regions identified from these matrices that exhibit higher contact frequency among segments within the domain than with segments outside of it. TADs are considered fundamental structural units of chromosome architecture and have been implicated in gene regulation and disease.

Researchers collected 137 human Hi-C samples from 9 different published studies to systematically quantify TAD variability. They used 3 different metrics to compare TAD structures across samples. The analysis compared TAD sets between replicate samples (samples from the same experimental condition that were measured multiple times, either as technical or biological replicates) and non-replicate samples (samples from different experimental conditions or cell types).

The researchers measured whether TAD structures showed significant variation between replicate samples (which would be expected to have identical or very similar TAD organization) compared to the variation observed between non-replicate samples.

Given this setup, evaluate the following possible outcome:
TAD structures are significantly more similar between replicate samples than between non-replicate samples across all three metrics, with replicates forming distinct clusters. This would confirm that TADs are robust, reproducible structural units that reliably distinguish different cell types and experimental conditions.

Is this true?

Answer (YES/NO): NO